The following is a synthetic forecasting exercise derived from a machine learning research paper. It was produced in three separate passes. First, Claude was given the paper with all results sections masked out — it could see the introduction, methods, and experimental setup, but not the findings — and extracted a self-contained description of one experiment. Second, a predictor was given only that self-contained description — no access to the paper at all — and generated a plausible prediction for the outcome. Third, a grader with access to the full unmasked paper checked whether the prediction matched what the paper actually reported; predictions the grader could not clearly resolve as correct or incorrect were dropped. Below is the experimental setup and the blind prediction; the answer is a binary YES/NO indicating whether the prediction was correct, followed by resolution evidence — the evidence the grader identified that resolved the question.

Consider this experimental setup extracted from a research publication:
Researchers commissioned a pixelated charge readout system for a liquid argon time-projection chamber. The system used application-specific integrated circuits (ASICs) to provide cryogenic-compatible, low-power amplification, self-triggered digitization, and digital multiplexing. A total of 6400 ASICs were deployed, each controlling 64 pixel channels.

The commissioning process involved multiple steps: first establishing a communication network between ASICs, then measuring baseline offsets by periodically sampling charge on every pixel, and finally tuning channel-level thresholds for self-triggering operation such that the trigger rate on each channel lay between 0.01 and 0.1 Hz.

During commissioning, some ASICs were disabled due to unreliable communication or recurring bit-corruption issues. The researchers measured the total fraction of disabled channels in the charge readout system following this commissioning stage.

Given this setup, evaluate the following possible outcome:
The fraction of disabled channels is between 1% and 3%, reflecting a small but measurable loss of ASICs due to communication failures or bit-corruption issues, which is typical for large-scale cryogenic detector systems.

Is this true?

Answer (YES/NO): YES